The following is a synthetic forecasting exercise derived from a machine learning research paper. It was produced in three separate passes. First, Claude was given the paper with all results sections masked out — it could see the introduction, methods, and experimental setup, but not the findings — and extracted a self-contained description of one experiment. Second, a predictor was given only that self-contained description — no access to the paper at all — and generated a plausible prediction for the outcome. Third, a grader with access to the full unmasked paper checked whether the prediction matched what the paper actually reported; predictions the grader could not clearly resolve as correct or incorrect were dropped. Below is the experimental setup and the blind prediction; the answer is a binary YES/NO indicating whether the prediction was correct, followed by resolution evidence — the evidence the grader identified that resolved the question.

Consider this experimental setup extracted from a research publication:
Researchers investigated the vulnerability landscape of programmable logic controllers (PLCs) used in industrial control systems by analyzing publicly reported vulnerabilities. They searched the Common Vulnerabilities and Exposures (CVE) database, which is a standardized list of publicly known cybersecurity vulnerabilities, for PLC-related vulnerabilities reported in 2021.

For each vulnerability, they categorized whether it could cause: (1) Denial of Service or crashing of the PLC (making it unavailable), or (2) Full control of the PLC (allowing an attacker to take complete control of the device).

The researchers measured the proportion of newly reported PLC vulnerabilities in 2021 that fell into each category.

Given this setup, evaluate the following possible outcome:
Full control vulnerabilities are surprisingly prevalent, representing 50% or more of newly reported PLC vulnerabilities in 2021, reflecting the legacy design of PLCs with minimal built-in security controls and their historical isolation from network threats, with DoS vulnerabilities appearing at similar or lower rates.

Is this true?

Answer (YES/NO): NO